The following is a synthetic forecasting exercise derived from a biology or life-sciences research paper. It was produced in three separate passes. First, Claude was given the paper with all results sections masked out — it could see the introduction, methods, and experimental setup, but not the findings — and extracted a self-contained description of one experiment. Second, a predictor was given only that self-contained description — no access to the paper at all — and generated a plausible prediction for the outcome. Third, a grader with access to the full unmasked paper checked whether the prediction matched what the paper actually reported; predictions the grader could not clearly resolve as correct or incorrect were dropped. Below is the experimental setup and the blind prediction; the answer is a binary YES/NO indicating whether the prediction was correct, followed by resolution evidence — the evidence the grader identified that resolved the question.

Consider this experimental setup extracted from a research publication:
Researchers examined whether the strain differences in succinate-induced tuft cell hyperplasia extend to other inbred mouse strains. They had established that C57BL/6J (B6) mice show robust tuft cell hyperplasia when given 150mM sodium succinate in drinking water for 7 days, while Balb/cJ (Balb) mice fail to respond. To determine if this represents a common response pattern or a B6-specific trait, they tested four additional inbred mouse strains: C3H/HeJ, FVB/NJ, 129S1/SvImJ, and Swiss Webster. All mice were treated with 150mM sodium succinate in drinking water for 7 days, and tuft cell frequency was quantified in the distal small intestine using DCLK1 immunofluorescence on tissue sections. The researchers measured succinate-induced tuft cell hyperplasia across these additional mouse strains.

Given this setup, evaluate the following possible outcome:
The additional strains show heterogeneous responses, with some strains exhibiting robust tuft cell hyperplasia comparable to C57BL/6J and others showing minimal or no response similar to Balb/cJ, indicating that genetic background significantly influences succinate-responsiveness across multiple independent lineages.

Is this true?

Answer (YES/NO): YES